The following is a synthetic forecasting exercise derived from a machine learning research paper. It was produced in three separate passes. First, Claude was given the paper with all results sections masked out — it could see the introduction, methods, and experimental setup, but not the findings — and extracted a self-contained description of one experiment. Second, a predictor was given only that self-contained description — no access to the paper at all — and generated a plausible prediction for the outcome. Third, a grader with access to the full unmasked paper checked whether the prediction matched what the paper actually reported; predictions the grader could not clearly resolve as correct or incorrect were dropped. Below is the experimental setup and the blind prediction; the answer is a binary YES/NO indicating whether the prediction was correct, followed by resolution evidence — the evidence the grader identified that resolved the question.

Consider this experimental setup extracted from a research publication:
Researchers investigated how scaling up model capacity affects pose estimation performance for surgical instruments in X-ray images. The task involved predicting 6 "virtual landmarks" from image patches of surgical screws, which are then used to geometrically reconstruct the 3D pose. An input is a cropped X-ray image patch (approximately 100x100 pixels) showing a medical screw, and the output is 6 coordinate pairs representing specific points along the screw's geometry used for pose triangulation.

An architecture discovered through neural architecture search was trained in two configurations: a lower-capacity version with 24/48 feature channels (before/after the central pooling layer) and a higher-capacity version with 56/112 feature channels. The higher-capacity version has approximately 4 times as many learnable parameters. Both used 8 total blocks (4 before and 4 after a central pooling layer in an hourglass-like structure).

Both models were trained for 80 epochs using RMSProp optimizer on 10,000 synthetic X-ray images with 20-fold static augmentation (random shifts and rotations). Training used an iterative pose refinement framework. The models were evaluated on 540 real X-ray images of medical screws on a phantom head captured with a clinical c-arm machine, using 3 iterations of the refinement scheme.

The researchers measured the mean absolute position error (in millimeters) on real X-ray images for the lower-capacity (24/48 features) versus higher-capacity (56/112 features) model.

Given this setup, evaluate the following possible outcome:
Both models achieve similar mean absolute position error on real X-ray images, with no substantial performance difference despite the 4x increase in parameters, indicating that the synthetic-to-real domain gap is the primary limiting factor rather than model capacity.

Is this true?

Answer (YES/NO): NO